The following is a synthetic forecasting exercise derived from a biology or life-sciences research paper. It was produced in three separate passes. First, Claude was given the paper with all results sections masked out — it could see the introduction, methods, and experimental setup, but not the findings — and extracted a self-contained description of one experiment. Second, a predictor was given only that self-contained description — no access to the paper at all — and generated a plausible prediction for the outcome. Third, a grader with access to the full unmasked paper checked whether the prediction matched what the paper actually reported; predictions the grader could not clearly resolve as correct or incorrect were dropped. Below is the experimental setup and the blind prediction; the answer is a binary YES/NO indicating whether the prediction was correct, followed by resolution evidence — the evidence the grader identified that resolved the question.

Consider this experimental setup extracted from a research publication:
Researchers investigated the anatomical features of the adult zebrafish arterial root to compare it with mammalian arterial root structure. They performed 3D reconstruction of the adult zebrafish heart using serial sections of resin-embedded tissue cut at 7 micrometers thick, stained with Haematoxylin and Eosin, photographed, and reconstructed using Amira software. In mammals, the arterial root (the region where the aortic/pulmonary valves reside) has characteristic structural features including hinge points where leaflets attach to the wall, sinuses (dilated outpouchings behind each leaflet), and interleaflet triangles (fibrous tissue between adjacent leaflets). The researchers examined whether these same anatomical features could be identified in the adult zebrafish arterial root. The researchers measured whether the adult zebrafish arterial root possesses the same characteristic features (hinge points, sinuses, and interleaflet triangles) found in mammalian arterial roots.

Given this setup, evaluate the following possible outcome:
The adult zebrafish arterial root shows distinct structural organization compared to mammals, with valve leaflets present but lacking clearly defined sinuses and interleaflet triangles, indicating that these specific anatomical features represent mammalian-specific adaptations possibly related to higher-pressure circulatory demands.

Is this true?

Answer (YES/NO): NO